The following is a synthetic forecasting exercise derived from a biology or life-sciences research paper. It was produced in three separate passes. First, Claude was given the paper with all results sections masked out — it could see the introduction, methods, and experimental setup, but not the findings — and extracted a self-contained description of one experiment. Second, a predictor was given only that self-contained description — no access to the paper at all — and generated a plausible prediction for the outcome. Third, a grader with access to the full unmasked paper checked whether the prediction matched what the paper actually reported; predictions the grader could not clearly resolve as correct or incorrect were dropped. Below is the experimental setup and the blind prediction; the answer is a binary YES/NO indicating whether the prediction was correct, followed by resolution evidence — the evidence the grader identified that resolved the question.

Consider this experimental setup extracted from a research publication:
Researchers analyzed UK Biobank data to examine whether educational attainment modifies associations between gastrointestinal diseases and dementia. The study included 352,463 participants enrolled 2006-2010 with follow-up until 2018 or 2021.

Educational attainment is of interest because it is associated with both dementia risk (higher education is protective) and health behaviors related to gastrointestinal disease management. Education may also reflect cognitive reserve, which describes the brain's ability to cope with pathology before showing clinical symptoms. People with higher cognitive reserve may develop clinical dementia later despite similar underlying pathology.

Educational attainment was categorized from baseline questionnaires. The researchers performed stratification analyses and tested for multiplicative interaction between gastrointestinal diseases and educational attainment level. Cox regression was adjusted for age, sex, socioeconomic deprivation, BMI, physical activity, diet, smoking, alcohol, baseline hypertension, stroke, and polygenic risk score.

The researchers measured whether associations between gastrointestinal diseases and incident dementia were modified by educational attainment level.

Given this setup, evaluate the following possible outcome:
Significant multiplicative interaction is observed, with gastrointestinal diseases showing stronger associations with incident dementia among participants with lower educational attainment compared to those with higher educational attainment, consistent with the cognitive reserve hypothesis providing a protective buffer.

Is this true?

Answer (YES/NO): NO